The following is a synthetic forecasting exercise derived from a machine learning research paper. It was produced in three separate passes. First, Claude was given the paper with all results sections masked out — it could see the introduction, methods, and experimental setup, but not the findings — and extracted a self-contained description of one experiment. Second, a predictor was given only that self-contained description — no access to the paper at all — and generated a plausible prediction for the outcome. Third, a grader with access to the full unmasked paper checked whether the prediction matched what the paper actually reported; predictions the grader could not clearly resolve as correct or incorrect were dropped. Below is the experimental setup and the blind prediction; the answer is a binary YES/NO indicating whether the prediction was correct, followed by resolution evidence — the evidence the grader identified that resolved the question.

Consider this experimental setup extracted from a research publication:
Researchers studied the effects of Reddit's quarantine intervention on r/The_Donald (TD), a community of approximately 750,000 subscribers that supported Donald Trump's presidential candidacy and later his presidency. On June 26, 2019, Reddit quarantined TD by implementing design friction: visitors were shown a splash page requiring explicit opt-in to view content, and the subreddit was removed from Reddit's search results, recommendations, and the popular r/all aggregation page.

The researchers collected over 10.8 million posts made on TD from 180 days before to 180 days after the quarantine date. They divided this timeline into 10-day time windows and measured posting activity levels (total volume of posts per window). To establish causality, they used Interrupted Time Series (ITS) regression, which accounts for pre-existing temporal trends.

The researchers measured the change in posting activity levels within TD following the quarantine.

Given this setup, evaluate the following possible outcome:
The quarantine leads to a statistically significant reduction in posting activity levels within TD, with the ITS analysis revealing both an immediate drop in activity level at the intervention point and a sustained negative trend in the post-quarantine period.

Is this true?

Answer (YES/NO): NO